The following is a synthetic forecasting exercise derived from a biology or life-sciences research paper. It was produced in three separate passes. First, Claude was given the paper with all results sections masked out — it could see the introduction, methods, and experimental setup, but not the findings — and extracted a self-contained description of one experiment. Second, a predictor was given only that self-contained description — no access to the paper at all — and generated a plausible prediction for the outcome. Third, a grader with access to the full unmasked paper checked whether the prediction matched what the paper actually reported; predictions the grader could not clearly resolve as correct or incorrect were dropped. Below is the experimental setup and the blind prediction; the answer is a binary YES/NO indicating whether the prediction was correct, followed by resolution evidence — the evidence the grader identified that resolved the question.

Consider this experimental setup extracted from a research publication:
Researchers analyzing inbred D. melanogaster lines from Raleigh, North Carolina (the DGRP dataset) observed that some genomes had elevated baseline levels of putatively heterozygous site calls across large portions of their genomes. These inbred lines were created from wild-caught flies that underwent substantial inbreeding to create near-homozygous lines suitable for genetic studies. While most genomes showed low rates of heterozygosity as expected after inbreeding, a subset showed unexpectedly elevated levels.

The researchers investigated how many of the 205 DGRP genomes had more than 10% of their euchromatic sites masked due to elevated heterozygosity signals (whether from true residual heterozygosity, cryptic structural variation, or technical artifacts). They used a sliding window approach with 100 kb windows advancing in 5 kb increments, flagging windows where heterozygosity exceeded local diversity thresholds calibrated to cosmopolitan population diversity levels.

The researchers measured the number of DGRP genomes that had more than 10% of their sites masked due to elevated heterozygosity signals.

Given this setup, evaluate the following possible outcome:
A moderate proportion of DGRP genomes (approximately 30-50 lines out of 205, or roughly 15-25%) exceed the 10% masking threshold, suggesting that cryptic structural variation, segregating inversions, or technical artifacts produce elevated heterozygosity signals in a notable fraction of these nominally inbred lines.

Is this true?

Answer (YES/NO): NO